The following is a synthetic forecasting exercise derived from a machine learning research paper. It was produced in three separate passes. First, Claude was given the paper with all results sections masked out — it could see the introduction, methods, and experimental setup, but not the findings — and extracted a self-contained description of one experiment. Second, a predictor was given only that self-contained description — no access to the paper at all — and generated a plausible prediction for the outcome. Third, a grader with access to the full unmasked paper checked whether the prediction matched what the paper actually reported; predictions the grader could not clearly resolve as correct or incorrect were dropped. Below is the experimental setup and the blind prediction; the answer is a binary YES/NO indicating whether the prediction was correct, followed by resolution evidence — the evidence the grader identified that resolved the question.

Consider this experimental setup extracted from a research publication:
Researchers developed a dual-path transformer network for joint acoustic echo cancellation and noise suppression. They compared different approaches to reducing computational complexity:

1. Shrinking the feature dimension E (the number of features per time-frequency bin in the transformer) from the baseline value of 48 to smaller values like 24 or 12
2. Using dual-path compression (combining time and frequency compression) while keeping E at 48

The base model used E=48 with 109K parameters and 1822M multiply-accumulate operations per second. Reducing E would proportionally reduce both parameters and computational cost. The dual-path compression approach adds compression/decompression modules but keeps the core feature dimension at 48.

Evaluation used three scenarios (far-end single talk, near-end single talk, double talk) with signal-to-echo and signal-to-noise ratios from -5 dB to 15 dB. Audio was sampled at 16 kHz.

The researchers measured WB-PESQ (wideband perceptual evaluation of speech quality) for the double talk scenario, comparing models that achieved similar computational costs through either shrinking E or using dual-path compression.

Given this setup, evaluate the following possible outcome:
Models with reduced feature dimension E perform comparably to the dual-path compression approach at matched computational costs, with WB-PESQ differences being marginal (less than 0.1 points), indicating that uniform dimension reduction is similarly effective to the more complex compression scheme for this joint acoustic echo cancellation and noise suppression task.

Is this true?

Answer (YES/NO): NO